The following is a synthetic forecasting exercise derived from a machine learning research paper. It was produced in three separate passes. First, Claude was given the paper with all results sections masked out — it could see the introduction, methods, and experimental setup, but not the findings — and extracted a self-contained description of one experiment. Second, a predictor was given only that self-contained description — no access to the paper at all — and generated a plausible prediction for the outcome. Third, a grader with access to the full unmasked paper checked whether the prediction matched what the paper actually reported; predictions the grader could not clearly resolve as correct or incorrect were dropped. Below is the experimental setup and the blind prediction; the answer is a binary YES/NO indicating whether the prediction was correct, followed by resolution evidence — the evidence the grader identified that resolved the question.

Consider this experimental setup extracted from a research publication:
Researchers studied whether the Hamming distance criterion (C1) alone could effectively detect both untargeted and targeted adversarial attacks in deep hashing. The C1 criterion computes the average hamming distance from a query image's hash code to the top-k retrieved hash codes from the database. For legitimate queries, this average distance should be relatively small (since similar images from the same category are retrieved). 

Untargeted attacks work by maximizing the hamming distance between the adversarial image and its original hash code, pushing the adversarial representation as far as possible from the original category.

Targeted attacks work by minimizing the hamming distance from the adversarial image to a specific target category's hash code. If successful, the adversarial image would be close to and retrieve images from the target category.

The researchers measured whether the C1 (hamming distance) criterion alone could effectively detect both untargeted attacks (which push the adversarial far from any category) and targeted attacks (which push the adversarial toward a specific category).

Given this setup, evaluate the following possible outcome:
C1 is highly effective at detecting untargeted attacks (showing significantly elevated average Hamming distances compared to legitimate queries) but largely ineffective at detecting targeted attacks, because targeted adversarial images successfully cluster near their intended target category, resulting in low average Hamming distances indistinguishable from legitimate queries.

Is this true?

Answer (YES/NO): YES